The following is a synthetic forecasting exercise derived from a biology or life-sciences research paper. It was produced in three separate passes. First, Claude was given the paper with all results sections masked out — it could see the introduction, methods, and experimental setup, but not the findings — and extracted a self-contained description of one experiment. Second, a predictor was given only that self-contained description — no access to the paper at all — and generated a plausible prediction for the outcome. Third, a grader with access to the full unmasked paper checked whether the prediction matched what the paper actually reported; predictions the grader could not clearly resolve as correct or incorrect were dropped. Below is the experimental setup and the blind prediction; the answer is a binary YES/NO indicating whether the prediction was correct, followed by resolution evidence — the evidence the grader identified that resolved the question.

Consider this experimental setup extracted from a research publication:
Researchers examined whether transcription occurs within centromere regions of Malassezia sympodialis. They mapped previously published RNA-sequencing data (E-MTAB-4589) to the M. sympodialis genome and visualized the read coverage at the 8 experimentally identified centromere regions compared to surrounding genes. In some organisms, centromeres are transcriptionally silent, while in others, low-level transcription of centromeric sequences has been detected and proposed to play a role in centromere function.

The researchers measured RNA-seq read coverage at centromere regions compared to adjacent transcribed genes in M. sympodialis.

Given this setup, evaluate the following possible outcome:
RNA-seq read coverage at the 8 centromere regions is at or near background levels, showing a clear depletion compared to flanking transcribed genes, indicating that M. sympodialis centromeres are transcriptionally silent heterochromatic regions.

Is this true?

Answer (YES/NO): NO